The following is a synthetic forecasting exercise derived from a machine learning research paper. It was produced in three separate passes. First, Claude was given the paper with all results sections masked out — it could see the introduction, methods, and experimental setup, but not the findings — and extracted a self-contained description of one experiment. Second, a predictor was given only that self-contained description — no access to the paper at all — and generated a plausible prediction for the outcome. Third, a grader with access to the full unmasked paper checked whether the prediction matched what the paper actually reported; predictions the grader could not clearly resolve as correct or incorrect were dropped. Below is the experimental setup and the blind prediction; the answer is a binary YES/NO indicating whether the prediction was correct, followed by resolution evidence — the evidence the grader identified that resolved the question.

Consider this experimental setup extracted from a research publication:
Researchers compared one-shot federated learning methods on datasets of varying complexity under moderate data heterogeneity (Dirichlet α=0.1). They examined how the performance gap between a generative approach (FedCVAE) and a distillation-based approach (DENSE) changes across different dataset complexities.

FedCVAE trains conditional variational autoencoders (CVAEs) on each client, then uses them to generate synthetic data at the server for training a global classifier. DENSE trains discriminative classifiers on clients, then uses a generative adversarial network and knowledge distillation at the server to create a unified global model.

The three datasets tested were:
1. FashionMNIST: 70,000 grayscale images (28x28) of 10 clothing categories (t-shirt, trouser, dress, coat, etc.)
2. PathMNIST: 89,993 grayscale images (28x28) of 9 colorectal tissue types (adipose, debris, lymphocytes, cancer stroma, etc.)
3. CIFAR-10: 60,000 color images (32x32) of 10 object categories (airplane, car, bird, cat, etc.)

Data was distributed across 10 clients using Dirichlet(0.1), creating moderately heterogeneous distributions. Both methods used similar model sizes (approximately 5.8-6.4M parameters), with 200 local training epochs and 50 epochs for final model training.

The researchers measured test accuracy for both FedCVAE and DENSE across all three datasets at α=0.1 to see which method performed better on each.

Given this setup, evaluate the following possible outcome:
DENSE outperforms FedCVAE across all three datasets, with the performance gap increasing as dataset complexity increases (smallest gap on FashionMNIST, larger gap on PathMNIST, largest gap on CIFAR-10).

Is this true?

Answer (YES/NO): NO